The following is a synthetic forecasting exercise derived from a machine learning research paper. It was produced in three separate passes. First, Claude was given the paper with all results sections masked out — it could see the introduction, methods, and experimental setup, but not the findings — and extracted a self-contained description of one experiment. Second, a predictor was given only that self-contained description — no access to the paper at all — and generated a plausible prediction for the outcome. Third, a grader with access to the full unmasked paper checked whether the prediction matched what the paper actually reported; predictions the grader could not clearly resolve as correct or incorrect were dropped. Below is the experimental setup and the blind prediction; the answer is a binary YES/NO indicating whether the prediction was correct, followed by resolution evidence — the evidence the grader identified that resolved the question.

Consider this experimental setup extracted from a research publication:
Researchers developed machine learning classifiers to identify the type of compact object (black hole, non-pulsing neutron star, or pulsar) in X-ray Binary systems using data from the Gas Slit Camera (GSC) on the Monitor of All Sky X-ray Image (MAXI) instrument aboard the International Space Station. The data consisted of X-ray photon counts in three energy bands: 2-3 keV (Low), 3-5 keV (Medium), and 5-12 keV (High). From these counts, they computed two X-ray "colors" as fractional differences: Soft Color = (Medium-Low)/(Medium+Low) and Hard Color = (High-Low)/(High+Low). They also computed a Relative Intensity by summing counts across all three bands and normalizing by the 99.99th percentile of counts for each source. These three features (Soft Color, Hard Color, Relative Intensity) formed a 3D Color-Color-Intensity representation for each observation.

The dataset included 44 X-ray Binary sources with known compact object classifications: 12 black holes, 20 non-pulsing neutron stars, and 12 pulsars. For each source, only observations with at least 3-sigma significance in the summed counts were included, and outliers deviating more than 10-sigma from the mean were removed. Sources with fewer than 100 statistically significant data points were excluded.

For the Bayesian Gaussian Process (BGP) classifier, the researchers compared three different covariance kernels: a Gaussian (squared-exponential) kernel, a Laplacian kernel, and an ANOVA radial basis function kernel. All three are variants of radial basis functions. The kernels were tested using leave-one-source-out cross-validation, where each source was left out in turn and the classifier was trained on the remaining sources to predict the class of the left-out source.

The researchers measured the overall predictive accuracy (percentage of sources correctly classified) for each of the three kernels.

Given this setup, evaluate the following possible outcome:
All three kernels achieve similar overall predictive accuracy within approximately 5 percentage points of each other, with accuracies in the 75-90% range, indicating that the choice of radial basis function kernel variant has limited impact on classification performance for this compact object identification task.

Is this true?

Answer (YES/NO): NO